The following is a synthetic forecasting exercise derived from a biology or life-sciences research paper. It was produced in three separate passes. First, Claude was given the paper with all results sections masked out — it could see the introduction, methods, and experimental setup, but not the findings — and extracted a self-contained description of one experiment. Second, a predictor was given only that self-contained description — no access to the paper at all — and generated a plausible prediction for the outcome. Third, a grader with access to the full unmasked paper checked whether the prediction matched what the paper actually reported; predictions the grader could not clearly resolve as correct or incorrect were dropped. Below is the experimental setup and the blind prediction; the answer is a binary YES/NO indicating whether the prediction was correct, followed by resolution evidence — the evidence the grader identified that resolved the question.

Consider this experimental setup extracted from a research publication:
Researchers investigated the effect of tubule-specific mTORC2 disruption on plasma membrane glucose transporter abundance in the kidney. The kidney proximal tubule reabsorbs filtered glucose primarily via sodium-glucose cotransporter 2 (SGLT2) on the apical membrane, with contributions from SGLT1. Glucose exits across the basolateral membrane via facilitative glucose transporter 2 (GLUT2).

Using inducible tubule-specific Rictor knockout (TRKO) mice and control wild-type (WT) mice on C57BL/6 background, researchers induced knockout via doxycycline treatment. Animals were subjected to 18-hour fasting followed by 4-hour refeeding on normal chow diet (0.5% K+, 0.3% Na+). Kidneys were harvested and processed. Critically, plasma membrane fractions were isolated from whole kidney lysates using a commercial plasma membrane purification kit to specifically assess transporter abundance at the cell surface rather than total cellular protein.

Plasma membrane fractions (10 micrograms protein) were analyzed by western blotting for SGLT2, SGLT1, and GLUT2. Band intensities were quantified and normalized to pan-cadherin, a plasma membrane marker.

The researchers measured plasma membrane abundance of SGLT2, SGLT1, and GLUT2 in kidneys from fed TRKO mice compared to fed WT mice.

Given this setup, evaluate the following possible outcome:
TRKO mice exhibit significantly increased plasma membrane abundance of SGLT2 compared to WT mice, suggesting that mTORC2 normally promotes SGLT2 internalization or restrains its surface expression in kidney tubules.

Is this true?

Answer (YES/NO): NO